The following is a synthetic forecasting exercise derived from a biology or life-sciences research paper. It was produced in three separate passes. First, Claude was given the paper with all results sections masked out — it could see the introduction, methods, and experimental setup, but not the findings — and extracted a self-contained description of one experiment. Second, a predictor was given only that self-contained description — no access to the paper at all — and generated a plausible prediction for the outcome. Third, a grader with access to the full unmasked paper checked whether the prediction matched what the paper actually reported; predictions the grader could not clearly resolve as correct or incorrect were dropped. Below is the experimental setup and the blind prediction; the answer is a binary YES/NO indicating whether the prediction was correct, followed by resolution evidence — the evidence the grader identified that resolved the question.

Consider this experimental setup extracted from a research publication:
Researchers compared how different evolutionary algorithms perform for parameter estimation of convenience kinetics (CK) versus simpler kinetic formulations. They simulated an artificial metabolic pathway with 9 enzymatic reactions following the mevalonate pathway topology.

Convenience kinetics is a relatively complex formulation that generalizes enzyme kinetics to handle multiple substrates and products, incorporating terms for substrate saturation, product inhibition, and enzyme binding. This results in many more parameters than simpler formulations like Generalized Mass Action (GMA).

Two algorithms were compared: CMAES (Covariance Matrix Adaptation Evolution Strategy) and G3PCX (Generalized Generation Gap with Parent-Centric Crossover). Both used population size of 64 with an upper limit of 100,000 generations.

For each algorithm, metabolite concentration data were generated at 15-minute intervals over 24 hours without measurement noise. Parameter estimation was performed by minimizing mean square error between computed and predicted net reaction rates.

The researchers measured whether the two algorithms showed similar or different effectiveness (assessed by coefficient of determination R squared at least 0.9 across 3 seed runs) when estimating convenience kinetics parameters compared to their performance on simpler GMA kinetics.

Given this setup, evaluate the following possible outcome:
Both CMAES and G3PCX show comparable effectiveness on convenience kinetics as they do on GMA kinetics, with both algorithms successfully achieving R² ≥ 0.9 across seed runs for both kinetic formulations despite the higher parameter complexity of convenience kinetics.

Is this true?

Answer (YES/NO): NO